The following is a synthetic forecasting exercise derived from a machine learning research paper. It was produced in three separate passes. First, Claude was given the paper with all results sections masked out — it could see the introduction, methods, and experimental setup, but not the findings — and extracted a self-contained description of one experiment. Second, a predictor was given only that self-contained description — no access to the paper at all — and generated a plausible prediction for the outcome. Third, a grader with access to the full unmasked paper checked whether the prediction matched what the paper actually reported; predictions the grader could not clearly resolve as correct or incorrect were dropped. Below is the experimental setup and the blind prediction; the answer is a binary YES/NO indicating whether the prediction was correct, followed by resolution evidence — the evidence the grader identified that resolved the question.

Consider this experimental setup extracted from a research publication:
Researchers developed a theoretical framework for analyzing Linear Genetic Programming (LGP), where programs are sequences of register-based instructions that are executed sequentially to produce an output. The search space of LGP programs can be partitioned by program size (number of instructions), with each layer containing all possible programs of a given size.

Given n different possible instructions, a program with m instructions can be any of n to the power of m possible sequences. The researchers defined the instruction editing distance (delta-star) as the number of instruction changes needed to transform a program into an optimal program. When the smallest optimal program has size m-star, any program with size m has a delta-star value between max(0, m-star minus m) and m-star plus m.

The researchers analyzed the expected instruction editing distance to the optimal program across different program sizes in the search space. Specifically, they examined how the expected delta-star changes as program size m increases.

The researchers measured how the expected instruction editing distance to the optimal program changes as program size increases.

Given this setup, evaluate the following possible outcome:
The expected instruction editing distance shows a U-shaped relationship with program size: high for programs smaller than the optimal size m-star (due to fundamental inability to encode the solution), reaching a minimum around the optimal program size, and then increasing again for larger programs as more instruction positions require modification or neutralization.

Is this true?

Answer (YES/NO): NO